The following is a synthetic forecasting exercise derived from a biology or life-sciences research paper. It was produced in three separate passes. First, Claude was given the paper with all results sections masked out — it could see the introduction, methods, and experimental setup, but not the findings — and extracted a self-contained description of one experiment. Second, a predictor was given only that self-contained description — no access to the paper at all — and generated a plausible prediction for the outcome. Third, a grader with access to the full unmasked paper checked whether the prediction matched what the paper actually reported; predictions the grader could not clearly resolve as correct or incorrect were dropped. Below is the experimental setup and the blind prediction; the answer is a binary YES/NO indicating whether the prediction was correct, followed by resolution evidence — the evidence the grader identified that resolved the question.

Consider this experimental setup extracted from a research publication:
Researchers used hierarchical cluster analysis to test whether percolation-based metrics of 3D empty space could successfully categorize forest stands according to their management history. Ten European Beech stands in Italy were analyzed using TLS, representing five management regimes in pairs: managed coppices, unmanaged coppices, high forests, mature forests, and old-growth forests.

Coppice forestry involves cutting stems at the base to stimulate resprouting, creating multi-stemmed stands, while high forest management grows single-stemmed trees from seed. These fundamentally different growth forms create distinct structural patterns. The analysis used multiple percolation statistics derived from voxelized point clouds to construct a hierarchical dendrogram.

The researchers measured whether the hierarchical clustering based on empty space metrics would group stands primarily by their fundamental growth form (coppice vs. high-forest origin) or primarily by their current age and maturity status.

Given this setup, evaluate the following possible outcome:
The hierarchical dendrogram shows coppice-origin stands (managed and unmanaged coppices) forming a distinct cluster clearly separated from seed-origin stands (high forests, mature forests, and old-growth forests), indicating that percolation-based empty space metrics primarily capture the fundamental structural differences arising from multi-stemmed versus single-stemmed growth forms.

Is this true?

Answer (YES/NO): YES